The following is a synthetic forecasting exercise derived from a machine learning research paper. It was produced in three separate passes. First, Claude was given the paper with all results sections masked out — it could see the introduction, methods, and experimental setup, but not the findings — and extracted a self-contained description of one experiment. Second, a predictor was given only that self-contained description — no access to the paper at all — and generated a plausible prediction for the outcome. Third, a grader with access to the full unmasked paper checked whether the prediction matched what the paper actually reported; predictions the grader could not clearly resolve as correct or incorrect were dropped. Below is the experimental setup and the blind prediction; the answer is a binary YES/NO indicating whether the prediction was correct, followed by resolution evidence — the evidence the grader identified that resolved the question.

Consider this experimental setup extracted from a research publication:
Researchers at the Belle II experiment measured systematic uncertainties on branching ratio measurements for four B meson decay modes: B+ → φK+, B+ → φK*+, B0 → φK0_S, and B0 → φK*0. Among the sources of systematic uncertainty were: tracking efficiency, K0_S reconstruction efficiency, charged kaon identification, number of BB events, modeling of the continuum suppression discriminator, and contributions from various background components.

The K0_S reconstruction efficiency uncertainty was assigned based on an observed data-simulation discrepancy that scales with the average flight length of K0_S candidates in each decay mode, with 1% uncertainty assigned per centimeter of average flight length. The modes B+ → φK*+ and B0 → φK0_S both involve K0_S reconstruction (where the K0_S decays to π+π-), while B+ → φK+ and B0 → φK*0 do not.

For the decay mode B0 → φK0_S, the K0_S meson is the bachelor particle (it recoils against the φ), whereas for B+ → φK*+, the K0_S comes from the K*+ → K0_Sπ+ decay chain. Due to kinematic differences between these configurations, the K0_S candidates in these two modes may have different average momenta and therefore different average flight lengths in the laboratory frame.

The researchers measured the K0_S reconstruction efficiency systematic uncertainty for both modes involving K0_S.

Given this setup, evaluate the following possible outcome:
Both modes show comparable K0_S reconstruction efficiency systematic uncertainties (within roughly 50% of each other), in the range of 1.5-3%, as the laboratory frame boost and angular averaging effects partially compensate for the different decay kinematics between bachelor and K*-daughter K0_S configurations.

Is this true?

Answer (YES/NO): NO